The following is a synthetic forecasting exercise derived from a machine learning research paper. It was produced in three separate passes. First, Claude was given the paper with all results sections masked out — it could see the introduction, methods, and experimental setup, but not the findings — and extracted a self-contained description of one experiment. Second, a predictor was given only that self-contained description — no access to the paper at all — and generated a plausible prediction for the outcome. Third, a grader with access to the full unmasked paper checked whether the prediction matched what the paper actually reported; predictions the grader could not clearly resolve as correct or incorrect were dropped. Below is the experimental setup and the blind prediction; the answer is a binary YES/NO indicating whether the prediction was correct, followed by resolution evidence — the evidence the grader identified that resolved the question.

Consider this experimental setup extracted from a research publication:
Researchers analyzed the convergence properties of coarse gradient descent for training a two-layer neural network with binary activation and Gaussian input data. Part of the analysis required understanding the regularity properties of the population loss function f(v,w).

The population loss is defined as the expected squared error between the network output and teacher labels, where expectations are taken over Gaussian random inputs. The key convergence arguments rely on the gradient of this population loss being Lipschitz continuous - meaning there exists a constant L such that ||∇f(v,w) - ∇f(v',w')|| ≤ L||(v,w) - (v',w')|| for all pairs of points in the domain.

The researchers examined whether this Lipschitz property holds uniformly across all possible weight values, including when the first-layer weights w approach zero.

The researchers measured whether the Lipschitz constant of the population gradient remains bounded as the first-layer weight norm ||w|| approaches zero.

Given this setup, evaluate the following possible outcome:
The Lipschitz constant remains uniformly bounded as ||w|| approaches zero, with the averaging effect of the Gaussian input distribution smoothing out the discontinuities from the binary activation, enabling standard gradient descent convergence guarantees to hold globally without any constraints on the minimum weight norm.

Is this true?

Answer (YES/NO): NO